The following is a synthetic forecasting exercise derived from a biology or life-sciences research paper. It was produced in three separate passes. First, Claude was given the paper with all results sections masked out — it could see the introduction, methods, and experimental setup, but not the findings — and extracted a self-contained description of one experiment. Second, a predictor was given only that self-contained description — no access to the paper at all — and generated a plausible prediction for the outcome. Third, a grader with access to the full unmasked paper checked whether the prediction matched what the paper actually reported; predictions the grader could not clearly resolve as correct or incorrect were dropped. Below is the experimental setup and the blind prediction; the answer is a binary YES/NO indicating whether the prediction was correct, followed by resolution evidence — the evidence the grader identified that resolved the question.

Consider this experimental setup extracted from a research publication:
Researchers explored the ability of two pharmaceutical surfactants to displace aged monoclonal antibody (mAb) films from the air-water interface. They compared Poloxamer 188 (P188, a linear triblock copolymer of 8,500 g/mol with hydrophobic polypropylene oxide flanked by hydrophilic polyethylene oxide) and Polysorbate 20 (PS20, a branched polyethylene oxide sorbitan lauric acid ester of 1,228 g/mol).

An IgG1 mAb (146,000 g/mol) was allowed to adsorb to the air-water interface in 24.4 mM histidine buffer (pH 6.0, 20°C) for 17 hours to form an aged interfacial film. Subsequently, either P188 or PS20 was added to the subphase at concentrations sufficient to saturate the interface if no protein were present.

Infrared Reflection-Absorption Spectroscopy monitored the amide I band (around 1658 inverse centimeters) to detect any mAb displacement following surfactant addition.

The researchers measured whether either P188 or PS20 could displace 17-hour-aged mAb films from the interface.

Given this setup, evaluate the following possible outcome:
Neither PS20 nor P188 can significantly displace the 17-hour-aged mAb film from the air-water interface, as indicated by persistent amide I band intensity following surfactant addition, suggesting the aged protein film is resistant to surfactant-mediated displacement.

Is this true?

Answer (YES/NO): YES